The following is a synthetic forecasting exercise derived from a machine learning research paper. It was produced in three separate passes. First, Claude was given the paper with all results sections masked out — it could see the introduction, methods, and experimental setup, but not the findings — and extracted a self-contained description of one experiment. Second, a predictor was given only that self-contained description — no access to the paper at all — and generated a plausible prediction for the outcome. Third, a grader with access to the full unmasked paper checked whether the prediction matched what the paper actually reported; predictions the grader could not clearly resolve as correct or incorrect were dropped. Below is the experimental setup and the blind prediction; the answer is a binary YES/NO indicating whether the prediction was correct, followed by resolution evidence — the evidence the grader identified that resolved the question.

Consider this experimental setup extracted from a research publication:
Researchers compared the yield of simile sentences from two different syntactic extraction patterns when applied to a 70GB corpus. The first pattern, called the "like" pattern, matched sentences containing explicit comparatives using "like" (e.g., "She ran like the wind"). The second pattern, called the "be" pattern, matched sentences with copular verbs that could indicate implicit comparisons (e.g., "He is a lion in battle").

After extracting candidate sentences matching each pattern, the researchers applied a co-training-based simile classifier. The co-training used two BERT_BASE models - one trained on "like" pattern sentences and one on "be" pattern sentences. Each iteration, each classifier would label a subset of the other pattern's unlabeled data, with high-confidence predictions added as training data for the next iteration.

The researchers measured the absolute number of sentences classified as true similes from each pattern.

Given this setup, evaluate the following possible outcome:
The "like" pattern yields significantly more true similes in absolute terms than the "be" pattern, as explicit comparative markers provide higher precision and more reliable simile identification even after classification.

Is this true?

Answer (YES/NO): NO